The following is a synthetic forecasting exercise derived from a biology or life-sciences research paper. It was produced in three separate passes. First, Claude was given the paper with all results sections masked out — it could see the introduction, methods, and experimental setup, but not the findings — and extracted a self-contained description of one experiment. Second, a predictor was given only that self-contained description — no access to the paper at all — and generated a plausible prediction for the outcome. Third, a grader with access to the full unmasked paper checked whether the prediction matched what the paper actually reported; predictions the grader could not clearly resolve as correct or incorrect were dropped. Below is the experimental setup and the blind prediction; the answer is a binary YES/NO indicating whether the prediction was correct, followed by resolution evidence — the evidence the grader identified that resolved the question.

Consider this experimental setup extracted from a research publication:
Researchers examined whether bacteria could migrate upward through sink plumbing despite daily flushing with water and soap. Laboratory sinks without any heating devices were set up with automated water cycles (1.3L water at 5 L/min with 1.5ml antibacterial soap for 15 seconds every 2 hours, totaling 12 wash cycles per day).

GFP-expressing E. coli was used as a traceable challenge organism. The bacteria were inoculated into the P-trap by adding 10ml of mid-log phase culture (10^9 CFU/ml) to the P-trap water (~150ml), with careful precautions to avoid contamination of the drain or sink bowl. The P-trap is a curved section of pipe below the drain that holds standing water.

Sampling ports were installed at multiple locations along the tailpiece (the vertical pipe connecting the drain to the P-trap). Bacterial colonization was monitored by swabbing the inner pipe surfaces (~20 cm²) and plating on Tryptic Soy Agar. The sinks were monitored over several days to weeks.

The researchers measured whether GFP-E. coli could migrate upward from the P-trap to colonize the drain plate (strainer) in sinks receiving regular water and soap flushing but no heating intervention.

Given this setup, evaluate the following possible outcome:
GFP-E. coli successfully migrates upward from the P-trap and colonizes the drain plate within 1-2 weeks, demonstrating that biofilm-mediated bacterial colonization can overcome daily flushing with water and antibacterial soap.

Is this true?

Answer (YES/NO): YES